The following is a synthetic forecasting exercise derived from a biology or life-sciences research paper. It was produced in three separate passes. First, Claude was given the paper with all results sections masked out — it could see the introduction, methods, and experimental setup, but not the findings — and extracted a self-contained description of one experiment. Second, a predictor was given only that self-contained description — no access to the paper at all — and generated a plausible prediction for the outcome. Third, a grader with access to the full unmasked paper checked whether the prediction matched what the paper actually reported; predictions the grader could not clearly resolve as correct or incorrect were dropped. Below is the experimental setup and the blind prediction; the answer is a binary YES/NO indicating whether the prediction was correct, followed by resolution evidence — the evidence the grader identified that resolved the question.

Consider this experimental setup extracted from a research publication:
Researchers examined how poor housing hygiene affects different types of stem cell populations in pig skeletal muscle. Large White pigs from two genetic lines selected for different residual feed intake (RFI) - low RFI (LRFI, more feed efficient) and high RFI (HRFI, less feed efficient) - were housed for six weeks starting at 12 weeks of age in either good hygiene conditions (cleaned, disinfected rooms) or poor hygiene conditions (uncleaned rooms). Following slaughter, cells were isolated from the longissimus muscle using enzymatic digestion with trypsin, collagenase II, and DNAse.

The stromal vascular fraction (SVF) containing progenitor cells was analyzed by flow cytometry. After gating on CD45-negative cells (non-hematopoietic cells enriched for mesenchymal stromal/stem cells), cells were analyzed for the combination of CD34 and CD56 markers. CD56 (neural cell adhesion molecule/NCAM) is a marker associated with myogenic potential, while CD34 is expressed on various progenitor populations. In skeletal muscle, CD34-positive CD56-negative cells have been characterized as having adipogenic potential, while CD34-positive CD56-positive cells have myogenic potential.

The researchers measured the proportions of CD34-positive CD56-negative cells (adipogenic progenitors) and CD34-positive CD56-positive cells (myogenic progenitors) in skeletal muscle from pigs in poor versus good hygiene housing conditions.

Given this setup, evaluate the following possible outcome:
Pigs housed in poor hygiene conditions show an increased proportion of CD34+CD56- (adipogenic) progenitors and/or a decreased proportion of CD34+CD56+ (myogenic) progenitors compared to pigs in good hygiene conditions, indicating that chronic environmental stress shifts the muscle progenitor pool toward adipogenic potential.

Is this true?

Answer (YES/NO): NO